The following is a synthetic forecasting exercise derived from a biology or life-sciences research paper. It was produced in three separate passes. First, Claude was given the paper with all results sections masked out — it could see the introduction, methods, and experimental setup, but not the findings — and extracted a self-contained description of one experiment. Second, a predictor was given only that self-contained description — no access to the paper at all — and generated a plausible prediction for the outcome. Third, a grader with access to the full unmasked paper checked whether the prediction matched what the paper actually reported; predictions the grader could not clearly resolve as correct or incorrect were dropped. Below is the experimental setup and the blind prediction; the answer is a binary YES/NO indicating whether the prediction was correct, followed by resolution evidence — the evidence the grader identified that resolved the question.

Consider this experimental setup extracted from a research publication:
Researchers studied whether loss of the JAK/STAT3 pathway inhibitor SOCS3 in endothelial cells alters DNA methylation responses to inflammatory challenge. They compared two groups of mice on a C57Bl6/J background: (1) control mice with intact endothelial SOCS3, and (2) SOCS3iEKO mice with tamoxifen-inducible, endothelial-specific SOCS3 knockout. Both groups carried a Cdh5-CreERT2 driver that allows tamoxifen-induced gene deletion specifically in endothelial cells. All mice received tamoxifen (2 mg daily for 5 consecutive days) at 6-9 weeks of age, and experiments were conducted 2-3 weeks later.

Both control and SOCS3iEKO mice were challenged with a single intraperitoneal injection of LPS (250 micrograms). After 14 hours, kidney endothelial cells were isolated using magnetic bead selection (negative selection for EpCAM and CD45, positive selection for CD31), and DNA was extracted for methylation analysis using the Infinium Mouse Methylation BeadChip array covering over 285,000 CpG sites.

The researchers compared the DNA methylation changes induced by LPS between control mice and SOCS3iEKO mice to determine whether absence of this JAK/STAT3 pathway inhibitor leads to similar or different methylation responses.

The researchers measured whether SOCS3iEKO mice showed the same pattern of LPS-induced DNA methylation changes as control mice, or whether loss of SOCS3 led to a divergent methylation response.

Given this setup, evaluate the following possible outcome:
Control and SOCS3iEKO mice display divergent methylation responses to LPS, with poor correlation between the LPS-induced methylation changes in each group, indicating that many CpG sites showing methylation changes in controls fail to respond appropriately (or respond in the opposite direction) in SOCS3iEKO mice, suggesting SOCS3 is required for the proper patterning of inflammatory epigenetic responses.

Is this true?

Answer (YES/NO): YES